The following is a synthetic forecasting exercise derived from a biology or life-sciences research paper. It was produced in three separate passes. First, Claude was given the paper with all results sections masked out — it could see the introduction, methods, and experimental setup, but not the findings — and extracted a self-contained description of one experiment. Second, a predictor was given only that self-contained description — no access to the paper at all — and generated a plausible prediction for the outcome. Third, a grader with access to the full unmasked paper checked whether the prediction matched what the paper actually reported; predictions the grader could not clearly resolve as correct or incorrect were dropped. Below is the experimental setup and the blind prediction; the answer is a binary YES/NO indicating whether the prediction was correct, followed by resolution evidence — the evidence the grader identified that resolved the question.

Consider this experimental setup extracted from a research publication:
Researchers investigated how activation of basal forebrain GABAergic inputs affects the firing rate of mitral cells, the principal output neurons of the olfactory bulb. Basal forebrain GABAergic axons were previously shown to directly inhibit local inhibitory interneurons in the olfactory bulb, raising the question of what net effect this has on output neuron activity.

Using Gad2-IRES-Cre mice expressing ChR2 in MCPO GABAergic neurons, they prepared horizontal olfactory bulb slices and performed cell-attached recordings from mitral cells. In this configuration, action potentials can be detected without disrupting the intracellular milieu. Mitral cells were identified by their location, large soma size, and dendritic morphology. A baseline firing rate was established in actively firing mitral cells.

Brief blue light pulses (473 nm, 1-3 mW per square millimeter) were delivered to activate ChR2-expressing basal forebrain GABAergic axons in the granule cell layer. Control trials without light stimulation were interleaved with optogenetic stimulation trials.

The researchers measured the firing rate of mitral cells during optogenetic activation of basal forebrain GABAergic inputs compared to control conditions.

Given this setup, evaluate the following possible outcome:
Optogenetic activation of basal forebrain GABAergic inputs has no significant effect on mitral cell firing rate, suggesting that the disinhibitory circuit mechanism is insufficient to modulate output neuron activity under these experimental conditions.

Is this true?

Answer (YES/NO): NO